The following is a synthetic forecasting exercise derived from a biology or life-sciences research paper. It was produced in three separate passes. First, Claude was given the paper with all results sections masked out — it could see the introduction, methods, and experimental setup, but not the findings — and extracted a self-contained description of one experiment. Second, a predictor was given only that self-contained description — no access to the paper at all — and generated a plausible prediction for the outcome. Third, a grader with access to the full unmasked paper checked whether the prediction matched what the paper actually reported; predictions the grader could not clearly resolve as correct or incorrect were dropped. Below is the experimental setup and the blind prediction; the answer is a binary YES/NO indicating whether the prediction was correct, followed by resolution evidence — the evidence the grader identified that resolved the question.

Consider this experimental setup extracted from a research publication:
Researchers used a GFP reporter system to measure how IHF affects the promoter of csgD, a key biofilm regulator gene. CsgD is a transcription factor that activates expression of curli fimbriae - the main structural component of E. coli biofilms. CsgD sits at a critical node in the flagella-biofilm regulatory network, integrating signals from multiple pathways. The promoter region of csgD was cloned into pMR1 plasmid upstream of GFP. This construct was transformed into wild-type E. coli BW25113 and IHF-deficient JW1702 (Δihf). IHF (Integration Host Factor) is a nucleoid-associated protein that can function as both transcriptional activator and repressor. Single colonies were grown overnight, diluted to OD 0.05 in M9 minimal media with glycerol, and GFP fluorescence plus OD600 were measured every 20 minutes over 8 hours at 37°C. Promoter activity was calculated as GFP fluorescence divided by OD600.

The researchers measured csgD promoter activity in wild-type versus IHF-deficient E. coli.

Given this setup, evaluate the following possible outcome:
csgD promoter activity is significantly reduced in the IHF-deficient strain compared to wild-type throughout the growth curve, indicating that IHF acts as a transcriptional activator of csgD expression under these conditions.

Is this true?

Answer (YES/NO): YES